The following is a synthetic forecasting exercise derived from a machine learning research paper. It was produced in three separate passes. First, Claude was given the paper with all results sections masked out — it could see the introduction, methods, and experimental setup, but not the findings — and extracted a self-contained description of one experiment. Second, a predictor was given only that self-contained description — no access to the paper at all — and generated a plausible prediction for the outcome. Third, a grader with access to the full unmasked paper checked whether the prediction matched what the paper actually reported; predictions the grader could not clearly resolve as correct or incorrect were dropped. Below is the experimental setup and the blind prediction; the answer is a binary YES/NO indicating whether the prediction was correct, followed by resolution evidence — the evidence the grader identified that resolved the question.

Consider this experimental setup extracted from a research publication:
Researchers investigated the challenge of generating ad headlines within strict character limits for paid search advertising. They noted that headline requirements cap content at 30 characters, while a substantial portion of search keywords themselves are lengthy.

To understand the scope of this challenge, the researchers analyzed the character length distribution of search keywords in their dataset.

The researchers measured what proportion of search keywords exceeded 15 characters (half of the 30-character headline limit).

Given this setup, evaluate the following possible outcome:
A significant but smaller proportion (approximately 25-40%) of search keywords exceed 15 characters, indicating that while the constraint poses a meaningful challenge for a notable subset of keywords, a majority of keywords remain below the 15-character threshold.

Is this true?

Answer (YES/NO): NO